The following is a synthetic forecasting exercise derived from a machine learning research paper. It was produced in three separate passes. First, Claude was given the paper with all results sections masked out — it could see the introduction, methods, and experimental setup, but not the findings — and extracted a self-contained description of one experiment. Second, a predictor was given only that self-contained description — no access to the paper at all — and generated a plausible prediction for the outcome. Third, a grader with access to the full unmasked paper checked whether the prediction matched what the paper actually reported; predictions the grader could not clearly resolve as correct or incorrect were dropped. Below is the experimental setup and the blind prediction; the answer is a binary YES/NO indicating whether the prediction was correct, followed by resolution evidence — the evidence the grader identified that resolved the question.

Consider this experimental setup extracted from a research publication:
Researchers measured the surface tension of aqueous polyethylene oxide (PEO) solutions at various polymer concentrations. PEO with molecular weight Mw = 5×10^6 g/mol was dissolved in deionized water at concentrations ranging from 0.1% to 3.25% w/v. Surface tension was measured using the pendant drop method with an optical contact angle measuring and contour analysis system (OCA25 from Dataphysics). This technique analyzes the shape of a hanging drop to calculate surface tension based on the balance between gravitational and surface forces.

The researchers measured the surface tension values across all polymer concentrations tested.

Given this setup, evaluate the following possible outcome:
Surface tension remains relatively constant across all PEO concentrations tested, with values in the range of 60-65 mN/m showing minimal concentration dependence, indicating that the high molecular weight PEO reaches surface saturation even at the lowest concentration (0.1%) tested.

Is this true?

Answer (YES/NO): YES